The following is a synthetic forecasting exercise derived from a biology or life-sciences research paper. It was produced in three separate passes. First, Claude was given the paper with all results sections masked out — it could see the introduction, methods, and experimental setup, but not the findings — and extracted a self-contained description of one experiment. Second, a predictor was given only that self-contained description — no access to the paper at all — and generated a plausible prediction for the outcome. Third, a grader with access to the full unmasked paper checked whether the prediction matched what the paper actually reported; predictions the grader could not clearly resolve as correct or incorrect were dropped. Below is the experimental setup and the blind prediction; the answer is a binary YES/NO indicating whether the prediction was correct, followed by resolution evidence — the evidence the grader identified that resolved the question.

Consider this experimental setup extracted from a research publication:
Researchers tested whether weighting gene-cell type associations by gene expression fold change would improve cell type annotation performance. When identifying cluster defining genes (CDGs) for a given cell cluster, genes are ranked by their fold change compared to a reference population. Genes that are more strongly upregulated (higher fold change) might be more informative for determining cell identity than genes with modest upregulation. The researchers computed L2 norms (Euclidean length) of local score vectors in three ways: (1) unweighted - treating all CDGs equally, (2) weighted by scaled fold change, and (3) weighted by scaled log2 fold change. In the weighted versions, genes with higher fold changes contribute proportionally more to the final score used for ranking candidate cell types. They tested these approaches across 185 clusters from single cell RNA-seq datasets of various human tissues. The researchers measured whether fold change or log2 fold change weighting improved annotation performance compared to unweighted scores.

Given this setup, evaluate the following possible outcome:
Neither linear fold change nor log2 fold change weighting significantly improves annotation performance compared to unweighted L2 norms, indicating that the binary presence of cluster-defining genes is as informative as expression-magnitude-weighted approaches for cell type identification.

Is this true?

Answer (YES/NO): NO